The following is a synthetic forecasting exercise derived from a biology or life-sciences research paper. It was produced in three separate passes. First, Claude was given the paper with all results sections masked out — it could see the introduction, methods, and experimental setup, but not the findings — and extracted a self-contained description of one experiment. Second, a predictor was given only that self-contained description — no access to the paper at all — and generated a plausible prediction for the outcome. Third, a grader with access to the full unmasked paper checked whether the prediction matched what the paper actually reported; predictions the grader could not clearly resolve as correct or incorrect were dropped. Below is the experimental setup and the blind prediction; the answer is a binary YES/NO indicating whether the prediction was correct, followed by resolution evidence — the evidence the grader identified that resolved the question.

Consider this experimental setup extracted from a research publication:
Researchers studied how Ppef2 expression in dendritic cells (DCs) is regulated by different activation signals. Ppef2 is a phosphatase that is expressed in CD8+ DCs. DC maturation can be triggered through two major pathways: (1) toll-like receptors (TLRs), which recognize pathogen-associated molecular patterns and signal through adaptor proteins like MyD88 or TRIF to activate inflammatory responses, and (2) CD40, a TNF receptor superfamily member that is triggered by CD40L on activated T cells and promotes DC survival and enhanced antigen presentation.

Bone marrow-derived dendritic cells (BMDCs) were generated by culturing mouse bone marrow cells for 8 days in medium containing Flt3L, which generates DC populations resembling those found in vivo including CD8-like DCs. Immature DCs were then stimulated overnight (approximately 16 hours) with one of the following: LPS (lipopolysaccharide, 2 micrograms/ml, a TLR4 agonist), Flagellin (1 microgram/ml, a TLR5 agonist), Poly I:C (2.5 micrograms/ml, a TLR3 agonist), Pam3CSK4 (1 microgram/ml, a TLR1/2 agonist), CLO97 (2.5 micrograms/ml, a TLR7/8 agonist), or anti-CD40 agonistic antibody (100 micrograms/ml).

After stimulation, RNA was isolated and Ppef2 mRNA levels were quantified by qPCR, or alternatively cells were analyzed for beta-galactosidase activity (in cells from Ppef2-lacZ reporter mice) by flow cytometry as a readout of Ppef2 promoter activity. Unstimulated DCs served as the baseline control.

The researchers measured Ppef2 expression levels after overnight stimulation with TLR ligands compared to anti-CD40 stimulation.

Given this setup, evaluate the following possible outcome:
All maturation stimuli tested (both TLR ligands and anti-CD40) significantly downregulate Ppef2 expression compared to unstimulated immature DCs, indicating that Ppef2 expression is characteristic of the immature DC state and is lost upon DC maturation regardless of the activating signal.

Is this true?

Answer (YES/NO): NO